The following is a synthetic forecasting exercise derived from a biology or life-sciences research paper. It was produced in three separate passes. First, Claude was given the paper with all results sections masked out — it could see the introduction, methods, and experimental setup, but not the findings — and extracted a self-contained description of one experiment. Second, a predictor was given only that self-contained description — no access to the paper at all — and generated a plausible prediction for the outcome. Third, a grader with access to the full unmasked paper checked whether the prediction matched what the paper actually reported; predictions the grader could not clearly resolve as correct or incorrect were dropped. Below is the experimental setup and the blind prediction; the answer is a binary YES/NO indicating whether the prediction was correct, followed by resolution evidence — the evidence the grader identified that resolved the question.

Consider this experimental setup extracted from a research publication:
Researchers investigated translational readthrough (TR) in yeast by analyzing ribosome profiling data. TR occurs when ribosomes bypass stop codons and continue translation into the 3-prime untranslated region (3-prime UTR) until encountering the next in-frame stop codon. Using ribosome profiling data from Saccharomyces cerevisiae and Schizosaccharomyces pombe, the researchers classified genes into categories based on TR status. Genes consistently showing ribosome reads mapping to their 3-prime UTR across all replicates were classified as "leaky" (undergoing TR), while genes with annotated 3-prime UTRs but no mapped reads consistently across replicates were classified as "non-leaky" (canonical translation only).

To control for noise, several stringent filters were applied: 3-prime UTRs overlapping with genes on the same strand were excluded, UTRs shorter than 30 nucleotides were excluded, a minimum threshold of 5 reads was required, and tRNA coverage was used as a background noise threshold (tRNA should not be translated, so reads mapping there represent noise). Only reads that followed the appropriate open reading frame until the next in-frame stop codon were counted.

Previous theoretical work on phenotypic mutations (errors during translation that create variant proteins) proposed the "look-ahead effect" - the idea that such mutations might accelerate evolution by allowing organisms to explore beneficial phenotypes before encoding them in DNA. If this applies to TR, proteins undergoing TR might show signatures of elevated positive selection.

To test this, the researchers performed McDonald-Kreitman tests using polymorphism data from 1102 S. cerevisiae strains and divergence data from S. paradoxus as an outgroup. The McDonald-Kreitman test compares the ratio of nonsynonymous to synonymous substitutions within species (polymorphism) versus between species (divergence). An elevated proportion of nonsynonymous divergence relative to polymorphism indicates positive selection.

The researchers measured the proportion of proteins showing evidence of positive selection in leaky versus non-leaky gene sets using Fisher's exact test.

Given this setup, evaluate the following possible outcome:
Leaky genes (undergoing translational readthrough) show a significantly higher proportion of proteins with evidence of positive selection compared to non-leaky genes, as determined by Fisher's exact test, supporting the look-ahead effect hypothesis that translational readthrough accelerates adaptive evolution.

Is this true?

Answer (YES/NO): NO